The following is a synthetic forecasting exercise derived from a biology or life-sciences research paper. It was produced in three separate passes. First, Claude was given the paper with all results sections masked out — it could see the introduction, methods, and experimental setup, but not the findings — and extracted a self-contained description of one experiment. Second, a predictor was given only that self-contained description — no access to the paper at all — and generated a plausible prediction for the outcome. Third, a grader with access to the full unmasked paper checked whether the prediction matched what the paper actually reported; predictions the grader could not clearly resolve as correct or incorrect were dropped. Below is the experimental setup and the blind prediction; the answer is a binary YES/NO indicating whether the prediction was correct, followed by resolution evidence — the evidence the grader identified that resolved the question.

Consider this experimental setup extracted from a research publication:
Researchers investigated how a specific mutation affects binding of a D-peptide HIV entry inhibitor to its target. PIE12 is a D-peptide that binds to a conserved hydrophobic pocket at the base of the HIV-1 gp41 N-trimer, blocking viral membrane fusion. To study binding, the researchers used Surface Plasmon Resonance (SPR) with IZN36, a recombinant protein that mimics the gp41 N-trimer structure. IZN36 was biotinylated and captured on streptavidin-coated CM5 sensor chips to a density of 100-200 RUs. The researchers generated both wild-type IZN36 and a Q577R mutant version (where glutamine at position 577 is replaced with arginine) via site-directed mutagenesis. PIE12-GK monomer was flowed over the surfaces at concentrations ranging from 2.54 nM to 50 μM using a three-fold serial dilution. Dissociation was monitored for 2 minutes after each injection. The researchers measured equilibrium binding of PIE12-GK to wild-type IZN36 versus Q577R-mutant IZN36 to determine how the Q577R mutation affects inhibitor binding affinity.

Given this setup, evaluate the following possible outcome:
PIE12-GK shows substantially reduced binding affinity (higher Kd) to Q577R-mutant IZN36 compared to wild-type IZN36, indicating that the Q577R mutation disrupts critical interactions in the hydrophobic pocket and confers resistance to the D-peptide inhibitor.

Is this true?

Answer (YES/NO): YES